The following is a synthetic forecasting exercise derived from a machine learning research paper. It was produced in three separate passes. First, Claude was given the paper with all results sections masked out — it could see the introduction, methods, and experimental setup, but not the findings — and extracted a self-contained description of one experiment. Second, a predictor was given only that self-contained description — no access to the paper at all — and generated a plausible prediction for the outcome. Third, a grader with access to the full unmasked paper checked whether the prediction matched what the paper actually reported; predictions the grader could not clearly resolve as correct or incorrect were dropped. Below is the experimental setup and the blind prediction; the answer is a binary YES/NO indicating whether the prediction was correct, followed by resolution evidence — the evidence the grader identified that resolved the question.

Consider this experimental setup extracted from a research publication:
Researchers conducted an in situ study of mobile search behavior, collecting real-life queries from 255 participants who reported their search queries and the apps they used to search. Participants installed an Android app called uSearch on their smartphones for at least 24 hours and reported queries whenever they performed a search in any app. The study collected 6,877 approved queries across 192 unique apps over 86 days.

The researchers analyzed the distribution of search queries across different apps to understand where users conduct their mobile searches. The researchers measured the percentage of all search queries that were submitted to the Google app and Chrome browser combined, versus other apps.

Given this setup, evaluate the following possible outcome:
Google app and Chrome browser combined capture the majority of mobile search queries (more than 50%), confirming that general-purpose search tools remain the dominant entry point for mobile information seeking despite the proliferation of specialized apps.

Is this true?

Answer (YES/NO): NO